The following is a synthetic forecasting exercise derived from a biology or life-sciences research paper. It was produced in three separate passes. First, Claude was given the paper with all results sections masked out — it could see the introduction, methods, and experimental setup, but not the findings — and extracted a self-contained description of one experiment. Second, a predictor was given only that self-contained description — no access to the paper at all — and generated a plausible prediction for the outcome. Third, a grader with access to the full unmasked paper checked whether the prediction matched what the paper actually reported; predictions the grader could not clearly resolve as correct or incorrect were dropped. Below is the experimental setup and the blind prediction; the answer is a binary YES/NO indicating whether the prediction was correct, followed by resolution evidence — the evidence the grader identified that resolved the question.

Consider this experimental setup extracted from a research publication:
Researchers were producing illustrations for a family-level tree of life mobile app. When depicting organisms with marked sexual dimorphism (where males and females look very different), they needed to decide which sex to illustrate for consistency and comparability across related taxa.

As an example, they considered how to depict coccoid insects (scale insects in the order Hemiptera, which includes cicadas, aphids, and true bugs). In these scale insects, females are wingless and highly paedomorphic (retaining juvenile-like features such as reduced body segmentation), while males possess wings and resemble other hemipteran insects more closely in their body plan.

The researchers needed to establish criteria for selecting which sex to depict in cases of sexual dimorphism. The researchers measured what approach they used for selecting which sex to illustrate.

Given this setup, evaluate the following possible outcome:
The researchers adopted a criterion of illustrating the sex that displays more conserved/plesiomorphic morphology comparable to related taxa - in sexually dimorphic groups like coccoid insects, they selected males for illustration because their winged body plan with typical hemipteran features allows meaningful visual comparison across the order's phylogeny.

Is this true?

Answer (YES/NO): YES